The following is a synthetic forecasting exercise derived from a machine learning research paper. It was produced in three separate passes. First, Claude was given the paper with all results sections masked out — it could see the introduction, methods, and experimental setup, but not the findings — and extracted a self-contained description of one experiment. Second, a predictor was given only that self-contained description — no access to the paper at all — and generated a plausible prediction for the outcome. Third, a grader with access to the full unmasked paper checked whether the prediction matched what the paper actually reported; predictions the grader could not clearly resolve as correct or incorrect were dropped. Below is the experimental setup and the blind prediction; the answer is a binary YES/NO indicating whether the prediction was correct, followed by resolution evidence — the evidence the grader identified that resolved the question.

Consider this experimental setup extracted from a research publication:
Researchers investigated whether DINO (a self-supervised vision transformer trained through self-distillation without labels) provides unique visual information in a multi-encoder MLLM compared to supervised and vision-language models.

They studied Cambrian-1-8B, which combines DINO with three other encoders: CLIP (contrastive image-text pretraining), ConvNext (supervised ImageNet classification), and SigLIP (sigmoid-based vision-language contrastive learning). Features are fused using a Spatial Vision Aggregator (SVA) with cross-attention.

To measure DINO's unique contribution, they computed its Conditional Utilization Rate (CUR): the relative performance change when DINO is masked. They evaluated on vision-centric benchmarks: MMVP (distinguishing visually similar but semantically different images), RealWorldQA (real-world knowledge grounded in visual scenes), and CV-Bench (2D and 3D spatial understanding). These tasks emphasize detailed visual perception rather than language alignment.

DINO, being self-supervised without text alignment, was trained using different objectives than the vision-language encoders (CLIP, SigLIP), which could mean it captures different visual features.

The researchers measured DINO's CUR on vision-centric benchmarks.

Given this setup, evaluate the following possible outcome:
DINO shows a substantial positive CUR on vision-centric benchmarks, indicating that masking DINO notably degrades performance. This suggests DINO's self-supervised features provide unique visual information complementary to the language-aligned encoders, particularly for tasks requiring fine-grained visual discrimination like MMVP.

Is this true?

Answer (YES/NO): NO